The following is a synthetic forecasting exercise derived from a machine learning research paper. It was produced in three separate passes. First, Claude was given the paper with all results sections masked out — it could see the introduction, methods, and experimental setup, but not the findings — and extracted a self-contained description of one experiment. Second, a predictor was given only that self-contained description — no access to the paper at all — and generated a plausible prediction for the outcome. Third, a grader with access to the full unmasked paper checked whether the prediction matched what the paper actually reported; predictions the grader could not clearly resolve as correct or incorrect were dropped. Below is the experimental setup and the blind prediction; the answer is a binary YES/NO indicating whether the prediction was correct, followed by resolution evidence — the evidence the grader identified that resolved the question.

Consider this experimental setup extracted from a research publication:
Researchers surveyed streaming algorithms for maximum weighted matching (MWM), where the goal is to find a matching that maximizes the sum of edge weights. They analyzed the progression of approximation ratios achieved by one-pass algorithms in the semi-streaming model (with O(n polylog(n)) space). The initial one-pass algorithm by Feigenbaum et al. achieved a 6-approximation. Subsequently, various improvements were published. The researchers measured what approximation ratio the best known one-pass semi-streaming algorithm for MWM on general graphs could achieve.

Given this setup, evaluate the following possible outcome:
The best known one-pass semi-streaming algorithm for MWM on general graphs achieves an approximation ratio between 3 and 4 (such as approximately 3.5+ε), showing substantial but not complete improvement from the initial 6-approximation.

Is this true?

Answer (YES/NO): NO